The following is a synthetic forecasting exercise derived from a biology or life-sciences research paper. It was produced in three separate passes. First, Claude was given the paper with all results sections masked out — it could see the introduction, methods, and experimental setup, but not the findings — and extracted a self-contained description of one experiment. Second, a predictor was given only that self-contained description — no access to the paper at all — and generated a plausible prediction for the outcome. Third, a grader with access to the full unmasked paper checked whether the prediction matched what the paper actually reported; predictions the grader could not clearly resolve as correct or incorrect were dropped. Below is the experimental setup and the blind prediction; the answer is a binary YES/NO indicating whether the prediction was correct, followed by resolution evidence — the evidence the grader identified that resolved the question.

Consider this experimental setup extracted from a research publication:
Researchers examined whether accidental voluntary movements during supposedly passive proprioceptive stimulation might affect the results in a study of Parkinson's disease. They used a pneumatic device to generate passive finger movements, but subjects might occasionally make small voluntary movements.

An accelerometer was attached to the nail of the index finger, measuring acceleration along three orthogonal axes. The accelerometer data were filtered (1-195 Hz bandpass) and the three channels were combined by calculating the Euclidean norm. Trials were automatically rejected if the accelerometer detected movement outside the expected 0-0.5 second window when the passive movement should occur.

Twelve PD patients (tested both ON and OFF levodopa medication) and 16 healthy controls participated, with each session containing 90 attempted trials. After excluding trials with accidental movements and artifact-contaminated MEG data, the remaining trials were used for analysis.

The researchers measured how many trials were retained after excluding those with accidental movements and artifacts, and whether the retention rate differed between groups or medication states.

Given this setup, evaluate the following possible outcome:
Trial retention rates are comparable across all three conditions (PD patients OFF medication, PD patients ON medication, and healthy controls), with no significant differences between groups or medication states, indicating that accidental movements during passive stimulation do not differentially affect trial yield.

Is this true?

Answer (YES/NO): YES